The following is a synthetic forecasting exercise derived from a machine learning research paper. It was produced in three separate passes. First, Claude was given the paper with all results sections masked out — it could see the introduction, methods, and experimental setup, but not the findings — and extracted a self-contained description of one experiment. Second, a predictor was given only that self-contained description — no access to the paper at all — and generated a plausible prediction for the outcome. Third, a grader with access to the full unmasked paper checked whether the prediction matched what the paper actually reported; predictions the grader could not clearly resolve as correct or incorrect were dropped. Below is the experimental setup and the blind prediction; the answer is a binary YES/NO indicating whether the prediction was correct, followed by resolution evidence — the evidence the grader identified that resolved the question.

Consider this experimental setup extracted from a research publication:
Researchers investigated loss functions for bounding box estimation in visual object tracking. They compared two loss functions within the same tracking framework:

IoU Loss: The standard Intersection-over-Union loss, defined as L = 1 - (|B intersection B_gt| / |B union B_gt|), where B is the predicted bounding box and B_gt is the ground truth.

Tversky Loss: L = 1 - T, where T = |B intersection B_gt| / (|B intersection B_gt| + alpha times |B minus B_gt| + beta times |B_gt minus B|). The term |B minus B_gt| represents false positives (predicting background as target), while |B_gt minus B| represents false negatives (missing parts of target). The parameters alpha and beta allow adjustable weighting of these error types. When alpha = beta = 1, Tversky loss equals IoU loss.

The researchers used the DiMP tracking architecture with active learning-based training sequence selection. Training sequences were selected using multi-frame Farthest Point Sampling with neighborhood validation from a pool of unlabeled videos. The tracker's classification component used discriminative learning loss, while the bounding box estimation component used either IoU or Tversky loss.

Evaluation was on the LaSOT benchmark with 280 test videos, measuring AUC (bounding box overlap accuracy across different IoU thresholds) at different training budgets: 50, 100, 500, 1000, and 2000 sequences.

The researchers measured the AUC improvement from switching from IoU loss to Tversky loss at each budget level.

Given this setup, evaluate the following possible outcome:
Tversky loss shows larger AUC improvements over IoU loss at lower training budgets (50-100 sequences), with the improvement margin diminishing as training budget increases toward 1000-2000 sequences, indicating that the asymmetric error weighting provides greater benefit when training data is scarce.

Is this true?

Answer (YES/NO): NO